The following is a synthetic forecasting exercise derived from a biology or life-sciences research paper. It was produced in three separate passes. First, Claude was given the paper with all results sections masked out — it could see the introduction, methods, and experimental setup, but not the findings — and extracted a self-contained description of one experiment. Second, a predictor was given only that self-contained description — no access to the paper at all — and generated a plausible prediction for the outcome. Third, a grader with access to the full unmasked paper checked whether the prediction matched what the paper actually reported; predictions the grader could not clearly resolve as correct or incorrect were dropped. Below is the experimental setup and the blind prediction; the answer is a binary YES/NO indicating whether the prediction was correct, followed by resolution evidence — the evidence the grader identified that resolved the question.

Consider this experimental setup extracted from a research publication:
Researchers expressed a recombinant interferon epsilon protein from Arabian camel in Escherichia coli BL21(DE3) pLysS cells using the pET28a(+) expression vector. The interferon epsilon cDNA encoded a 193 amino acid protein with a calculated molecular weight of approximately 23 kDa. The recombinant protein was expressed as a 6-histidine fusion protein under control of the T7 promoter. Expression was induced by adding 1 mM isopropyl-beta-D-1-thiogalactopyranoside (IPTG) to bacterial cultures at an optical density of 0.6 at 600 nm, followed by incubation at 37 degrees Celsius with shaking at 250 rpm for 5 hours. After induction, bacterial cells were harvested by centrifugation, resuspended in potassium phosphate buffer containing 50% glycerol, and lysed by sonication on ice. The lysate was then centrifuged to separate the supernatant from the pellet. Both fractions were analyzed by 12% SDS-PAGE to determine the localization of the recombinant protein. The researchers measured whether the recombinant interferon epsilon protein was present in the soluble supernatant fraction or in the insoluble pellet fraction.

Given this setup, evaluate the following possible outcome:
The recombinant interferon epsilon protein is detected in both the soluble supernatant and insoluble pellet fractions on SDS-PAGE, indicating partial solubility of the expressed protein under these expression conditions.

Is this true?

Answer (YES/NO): NO